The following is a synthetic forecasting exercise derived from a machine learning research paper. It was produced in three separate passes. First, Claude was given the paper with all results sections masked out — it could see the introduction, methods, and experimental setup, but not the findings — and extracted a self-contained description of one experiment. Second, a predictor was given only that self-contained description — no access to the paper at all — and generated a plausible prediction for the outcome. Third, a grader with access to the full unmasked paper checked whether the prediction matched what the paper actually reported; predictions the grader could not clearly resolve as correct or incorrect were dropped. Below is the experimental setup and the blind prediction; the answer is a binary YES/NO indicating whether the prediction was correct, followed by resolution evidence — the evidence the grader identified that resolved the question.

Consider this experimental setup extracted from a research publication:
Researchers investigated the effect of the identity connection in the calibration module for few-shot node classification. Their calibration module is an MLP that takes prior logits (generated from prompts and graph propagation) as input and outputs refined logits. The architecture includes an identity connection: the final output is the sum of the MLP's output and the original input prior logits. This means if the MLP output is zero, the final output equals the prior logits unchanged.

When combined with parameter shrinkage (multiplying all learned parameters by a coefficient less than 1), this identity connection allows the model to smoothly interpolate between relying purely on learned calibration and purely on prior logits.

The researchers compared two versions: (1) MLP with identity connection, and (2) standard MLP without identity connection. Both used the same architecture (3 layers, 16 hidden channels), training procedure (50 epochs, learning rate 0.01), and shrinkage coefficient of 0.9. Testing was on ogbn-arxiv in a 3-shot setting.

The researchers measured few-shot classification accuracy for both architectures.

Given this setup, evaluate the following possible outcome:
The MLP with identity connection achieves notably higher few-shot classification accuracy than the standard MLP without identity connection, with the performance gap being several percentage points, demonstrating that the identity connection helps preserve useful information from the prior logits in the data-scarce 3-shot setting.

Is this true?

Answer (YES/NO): YES